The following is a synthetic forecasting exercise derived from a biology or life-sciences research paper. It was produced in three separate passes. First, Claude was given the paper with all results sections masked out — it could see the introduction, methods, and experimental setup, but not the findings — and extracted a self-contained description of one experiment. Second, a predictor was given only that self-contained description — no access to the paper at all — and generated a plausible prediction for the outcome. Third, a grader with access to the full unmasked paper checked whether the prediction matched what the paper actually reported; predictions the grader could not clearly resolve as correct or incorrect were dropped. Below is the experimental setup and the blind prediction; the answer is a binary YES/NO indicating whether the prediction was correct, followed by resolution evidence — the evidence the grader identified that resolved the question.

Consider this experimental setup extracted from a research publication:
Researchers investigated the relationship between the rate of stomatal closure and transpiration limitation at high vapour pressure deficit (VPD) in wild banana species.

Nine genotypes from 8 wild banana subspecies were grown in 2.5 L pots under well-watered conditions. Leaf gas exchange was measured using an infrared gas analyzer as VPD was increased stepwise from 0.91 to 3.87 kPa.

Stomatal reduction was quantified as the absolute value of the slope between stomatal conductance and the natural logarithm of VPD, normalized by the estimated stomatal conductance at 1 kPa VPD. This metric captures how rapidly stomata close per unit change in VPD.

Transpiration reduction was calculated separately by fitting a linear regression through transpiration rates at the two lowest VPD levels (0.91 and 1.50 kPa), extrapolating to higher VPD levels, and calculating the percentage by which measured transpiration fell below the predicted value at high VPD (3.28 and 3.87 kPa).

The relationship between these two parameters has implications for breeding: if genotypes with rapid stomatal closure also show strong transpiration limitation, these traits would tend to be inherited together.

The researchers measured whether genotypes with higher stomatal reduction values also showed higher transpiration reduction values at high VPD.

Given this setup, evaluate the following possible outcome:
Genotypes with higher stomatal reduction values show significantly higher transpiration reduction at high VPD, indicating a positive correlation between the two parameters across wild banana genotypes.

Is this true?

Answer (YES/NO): NO